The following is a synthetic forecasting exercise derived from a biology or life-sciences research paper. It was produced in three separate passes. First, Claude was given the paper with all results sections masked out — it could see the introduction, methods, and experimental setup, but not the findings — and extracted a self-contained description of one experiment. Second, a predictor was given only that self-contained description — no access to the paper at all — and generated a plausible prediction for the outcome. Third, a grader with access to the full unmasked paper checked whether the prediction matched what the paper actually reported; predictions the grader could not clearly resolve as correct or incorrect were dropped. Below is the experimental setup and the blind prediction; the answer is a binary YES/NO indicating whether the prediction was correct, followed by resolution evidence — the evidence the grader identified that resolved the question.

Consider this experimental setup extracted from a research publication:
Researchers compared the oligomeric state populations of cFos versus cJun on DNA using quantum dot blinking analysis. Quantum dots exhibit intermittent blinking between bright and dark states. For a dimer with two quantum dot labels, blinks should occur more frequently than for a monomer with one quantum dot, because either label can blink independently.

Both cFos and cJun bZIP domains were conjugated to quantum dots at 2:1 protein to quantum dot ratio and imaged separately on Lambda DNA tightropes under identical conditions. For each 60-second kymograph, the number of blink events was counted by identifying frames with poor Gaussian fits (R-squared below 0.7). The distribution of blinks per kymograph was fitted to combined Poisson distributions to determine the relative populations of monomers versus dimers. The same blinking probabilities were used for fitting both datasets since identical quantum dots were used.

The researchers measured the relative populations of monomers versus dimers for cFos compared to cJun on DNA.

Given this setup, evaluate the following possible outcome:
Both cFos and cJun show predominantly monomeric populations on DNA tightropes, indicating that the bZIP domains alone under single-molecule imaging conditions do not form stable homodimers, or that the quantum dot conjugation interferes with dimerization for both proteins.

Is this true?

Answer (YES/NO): NO